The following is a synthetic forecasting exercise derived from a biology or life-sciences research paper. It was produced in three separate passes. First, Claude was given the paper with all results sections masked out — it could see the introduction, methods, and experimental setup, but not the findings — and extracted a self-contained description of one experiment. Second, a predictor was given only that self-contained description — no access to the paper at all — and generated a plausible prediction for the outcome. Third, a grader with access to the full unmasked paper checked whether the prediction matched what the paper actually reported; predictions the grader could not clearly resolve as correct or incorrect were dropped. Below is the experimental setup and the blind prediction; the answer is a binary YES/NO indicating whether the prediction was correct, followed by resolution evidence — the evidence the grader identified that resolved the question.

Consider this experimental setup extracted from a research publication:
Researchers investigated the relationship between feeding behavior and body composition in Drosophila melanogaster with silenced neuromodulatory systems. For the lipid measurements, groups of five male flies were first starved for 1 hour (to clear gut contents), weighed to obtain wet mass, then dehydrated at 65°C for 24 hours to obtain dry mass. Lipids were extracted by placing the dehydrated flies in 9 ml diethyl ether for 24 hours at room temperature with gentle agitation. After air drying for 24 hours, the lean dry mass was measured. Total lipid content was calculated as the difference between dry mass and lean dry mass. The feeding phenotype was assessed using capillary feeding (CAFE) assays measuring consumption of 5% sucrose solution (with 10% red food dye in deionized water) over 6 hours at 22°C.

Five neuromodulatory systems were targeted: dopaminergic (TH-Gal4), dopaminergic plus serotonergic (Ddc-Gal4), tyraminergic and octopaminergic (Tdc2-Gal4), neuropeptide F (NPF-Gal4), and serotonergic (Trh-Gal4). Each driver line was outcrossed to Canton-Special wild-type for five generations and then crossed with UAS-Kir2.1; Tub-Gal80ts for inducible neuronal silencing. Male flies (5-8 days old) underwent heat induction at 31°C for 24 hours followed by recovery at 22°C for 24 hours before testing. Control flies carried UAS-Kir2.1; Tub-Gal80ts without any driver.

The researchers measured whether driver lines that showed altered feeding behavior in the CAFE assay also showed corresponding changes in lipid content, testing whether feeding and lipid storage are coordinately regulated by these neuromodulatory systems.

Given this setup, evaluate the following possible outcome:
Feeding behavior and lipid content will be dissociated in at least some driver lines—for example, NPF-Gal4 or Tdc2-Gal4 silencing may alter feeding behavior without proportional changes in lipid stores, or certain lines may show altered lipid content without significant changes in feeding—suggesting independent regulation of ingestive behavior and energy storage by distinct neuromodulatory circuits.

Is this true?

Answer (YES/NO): YES